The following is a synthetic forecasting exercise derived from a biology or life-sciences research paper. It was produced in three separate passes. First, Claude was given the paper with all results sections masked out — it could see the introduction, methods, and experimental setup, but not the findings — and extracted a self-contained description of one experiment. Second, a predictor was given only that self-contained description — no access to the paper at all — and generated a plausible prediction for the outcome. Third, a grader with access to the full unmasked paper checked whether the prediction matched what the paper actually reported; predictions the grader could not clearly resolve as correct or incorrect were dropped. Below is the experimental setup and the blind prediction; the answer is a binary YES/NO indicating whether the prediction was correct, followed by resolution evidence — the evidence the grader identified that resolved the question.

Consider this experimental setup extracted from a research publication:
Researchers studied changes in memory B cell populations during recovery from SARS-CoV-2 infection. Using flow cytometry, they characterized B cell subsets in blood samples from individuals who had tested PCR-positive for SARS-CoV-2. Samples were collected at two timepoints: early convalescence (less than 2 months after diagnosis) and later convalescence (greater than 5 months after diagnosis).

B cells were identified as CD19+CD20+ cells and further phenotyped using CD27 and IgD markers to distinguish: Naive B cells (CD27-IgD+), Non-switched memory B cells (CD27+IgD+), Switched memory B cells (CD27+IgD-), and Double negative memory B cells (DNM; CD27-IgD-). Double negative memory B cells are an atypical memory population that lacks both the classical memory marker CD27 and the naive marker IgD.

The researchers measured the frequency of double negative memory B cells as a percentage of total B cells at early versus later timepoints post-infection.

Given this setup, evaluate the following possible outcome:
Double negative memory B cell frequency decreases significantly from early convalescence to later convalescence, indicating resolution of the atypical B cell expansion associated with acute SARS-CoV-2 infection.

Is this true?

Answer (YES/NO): NO